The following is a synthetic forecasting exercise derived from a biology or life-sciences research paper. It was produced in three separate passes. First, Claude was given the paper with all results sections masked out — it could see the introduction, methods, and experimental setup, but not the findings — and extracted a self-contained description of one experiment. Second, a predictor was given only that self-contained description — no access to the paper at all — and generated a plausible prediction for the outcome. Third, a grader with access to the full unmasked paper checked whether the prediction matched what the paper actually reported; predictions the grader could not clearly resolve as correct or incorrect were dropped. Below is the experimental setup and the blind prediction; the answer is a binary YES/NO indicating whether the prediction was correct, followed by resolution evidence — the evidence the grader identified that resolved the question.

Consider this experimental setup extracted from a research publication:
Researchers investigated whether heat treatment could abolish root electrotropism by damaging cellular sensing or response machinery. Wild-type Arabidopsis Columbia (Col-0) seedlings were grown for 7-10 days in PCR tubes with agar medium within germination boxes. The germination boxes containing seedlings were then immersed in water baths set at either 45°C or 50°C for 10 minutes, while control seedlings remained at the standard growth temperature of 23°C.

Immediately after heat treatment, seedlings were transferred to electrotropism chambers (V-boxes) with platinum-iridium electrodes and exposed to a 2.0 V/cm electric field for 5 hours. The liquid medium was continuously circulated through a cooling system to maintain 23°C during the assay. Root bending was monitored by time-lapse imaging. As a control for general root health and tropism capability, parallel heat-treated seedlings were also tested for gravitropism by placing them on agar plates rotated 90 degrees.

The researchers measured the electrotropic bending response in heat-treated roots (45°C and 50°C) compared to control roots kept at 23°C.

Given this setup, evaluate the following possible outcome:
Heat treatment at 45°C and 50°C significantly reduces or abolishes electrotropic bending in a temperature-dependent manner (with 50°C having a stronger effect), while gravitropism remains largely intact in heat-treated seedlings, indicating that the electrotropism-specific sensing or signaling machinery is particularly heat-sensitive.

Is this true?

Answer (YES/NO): NO